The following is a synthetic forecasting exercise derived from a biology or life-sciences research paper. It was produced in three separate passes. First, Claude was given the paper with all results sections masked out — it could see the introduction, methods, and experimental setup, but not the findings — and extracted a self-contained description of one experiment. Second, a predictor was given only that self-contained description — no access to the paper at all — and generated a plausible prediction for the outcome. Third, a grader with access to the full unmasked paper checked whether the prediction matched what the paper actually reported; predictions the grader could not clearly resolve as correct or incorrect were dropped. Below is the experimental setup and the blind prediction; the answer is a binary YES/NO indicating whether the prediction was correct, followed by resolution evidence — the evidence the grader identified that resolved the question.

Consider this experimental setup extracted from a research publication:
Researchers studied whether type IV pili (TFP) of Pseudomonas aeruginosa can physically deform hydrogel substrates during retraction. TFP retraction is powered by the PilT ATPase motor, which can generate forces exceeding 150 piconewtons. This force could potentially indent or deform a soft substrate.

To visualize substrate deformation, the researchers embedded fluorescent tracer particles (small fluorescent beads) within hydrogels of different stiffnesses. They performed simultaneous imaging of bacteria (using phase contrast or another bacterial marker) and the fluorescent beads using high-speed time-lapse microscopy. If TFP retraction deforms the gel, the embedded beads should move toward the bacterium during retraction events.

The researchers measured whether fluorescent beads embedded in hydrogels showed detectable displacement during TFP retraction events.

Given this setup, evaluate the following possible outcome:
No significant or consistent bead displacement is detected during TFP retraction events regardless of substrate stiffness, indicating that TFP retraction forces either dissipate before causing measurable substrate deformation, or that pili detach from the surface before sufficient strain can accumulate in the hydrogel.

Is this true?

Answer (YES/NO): NO